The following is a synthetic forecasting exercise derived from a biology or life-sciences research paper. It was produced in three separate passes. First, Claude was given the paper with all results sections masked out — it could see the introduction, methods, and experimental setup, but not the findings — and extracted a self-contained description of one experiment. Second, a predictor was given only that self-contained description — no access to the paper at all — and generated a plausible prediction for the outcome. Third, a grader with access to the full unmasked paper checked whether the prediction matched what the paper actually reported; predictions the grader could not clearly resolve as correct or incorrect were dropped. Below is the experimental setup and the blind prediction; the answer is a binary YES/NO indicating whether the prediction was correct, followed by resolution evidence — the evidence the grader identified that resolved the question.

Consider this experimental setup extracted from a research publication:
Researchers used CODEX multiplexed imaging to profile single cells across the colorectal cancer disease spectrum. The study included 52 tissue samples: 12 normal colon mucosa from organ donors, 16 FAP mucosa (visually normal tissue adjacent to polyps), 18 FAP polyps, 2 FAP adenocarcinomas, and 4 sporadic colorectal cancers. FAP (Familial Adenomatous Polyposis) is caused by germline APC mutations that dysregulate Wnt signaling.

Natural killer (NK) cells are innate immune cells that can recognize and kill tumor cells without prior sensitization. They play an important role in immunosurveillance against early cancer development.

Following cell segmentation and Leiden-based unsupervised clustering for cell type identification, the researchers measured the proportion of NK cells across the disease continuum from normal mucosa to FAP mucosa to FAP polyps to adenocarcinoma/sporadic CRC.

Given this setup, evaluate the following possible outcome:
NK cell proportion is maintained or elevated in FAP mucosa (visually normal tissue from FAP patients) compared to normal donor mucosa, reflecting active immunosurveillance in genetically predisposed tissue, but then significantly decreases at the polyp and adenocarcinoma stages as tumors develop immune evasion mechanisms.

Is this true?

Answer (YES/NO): NO